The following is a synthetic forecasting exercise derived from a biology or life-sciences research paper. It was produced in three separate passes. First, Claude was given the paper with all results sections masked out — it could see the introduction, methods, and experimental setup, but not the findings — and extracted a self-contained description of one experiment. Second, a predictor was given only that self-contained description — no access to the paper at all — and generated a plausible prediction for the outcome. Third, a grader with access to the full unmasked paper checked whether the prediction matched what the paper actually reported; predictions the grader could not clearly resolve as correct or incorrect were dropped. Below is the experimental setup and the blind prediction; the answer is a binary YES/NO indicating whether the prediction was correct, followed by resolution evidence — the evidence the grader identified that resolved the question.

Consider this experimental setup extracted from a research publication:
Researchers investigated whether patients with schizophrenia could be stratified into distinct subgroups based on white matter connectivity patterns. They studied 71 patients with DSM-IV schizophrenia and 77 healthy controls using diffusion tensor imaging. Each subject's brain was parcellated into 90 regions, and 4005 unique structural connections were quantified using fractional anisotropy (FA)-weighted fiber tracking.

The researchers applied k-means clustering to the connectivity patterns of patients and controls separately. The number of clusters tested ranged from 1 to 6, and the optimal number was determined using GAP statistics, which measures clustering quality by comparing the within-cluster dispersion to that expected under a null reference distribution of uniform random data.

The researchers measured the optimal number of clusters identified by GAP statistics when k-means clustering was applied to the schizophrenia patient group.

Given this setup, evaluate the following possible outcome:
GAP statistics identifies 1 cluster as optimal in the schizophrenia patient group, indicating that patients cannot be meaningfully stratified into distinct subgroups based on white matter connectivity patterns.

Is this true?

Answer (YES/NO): YES